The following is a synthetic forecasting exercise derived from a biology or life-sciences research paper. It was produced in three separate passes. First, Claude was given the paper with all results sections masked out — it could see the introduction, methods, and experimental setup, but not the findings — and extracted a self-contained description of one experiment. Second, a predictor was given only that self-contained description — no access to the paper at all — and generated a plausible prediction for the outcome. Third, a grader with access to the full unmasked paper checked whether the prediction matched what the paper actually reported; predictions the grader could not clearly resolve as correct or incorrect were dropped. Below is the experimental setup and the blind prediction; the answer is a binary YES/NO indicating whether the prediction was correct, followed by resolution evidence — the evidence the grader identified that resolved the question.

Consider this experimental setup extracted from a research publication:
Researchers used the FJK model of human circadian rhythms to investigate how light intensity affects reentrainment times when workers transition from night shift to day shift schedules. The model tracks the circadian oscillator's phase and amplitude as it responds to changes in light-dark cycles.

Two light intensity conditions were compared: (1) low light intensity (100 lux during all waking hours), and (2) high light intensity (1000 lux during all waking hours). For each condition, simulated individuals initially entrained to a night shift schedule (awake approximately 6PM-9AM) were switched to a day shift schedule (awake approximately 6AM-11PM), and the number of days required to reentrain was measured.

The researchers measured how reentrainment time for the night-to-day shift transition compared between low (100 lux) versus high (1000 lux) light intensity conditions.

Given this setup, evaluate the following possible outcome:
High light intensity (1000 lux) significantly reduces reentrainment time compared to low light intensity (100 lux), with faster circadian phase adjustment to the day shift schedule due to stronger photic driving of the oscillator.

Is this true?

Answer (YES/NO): YES